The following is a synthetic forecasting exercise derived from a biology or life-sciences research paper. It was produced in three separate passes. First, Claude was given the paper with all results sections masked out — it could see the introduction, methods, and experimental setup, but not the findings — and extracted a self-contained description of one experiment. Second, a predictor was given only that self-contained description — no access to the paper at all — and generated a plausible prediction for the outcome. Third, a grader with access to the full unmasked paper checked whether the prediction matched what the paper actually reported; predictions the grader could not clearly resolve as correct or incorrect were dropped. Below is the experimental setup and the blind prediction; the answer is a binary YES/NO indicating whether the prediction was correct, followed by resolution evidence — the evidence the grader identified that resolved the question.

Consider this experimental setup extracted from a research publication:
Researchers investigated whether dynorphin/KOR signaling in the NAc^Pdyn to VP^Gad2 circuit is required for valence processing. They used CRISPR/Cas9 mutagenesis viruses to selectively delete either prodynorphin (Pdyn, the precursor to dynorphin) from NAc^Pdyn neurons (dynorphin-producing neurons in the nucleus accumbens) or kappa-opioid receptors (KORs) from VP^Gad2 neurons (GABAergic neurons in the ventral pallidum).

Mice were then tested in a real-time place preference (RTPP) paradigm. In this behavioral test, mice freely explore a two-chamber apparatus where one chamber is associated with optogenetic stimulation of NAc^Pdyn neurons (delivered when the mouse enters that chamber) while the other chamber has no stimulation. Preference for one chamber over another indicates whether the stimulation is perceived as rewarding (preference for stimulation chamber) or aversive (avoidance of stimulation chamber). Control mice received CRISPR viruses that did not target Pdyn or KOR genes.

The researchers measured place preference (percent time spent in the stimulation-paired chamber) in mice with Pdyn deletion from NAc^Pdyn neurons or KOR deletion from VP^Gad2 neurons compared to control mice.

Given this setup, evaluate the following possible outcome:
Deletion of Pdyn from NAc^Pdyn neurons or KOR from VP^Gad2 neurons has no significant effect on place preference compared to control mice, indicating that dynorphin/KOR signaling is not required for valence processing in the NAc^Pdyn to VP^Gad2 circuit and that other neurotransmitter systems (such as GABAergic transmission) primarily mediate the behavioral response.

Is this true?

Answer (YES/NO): YES